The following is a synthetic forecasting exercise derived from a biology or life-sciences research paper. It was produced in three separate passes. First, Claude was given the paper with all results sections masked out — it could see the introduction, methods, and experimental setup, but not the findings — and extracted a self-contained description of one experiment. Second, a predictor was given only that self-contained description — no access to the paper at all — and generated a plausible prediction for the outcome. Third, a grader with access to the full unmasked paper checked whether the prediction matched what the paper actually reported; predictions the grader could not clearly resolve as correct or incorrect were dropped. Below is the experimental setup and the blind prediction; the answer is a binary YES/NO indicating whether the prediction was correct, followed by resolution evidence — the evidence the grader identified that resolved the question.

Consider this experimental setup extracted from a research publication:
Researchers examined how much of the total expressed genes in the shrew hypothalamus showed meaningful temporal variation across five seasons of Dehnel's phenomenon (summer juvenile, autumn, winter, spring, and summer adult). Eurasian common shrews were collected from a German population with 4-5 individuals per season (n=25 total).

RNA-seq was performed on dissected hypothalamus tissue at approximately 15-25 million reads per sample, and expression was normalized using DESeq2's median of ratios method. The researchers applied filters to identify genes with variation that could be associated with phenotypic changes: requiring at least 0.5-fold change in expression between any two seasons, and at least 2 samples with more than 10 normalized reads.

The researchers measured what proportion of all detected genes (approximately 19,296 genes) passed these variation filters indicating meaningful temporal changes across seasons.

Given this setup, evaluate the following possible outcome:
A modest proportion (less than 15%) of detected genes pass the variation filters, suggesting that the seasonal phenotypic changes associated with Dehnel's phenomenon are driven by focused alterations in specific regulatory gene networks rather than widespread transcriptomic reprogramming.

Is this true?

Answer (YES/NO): YES